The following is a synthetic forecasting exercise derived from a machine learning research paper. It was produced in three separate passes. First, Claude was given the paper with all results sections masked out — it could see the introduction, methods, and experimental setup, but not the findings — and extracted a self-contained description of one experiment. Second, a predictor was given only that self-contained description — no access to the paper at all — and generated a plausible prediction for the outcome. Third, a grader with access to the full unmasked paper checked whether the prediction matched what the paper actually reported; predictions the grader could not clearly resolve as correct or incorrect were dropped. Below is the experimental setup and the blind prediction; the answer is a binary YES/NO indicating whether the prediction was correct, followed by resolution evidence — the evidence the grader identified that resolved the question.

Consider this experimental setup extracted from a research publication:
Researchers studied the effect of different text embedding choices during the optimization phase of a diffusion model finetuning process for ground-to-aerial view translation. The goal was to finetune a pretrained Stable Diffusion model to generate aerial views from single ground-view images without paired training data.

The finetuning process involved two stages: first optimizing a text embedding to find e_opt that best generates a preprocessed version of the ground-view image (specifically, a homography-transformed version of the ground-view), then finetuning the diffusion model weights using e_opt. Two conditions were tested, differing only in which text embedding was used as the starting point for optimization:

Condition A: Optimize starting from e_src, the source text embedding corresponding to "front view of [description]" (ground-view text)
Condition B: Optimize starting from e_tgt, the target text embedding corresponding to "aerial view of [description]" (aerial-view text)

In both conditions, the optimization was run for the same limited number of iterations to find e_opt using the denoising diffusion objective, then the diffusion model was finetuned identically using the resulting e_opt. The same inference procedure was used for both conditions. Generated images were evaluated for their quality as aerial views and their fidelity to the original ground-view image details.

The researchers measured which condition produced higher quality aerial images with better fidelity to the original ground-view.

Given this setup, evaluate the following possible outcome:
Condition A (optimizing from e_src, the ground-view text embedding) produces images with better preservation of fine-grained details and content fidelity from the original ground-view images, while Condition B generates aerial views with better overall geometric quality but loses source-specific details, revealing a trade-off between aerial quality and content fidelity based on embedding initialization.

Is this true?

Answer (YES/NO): NO